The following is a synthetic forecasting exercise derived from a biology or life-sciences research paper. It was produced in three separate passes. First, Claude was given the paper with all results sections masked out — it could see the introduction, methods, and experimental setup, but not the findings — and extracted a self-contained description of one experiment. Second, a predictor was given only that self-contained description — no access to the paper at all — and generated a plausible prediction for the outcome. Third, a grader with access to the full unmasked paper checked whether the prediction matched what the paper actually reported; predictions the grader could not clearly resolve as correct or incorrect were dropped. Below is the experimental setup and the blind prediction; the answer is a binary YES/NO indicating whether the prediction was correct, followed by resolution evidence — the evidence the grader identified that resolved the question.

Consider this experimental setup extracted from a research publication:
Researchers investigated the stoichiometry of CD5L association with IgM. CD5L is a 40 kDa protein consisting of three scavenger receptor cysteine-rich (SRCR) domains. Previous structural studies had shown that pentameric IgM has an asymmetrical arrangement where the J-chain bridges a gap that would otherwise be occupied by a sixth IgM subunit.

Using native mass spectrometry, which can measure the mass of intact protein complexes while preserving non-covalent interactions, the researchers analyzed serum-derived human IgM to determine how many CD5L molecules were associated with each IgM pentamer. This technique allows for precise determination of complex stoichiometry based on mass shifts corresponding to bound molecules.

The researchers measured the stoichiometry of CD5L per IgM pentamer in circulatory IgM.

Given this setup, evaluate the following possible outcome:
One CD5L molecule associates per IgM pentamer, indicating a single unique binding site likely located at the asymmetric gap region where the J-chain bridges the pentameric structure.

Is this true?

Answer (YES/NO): YES